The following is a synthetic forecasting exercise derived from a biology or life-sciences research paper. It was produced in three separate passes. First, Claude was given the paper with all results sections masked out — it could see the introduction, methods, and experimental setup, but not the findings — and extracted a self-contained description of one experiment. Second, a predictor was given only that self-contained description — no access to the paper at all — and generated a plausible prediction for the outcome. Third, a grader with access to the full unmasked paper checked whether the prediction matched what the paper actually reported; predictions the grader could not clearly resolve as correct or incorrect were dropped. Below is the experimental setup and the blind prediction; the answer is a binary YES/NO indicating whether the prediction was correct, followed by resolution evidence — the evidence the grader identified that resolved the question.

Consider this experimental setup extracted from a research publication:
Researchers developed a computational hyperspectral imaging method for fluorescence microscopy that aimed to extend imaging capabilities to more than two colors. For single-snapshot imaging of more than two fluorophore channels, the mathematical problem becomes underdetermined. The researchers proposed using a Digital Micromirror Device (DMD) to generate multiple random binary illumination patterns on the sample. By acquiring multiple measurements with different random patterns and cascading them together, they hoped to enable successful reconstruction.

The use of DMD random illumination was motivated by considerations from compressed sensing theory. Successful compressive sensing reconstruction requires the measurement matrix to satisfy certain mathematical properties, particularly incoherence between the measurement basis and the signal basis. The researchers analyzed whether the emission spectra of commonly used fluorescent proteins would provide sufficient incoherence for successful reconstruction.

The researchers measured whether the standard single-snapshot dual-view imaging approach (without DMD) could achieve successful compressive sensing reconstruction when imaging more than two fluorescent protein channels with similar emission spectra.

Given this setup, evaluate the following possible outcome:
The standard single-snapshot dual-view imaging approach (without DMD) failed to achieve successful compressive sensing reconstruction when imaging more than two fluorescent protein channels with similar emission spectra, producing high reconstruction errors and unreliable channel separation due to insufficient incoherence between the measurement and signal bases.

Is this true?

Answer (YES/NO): YES